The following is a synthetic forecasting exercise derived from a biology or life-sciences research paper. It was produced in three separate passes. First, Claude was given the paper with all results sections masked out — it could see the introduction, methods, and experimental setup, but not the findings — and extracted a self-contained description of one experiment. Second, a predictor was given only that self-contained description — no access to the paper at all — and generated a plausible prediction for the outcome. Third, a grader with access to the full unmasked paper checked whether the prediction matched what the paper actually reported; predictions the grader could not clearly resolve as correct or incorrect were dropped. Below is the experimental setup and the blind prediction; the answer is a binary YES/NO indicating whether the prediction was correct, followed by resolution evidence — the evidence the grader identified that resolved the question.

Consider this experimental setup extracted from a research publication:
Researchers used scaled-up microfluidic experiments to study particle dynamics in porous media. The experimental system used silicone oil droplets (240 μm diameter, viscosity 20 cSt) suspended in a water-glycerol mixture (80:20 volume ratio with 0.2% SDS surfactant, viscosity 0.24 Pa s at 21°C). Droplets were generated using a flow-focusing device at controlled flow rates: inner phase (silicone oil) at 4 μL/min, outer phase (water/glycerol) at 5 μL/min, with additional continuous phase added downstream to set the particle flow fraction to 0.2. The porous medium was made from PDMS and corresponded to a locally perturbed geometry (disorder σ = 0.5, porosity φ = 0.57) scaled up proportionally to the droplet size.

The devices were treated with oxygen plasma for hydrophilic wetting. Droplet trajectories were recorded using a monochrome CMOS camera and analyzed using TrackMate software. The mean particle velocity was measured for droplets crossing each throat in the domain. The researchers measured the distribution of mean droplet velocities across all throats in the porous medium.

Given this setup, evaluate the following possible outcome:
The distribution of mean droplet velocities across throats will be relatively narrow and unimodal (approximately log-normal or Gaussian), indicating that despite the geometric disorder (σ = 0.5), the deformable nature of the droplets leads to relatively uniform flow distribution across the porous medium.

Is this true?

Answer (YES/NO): NO